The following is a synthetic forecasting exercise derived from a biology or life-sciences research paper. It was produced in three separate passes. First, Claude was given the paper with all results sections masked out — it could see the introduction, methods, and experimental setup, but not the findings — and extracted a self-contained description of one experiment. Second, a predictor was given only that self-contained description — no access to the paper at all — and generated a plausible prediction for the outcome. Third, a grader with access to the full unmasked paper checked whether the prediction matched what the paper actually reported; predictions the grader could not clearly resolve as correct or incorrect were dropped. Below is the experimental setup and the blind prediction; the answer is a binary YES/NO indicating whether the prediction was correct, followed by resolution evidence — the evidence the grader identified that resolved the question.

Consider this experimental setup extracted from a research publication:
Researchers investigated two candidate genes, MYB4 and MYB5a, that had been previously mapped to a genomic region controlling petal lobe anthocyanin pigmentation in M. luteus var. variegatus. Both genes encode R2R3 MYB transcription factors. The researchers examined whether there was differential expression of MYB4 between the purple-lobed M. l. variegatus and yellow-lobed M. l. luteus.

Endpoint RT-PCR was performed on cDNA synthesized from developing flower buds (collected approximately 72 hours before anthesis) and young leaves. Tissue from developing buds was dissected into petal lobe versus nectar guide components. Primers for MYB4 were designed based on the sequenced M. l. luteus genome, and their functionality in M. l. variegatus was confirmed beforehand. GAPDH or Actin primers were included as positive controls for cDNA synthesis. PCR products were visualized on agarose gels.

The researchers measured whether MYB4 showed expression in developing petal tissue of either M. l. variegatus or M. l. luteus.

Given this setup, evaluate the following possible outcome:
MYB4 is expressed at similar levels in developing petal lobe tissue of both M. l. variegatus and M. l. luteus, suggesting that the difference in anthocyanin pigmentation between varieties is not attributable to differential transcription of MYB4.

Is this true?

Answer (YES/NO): NO